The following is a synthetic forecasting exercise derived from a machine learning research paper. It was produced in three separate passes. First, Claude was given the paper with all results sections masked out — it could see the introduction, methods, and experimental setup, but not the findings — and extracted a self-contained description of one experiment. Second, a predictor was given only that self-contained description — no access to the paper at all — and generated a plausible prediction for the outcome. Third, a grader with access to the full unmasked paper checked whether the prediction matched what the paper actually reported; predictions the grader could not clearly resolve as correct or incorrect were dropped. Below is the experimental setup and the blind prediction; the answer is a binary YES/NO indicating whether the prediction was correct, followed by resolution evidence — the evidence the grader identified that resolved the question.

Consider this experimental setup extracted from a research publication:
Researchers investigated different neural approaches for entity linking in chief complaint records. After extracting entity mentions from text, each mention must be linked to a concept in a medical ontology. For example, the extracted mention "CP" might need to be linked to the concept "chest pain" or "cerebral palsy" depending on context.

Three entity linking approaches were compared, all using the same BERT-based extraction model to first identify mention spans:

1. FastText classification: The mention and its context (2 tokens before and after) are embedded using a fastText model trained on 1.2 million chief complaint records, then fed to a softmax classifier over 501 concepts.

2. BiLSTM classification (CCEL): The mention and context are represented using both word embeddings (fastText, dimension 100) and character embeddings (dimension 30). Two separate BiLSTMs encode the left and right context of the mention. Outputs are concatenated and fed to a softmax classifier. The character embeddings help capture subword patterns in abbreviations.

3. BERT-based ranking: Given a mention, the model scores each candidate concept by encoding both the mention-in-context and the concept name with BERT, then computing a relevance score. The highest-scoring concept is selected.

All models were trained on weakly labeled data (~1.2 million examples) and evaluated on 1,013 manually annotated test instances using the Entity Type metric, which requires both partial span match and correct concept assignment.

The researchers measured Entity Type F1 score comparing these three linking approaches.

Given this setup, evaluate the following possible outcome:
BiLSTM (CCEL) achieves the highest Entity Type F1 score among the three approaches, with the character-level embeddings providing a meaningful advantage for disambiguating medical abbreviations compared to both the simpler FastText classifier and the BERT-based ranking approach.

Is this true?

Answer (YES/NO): NO